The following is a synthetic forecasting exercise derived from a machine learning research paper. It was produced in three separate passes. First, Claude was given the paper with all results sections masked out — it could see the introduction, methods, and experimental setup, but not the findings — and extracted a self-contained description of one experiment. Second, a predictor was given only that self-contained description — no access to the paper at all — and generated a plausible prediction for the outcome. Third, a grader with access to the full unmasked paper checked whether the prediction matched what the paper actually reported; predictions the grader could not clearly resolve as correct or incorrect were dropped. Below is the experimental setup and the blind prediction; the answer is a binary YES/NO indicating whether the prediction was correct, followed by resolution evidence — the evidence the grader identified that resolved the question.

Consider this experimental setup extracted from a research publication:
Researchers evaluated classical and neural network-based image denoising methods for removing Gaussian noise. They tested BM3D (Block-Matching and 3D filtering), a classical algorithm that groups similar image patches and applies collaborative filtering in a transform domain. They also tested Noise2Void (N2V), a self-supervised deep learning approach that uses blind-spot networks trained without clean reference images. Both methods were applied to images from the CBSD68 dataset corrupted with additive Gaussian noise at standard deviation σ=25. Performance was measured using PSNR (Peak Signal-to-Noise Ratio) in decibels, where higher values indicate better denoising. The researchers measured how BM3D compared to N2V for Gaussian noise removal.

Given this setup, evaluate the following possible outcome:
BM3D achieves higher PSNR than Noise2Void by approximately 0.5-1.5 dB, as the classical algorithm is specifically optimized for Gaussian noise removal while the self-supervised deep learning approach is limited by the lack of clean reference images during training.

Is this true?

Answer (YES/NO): NO